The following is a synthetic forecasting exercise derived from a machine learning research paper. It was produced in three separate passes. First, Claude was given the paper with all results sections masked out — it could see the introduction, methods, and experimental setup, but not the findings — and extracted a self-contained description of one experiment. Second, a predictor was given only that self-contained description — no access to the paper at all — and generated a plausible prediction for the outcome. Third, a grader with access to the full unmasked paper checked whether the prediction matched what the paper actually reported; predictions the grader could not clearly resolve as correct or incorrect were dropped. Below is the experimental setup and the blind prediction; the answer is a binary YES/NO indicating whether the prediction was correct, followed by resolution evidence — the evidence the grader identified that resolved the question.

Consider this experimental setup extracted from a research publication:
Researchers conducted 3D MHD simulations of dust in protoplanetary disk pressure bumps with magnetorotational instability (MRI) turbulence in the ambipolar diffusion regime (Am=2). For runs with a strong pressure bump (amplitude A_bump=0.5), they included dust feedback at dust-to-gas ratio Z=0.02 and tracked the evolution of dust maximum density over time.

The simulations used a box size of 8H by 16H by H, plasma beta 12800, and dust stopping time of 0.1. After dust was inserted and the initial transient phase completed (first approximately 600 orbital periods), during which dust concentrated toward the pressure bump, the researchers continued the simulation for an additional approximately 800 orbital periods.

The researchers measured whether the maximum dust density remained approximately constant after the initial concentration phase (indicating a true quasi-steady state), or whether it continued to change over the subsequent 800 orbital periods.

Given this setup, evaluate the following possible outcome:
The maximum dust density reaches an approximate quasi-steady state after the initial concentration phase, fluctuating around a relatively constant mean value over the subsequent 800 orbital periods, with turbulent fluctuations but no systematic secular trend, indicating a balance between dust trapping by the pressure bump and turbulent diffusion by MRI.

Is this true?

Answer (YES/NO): YES